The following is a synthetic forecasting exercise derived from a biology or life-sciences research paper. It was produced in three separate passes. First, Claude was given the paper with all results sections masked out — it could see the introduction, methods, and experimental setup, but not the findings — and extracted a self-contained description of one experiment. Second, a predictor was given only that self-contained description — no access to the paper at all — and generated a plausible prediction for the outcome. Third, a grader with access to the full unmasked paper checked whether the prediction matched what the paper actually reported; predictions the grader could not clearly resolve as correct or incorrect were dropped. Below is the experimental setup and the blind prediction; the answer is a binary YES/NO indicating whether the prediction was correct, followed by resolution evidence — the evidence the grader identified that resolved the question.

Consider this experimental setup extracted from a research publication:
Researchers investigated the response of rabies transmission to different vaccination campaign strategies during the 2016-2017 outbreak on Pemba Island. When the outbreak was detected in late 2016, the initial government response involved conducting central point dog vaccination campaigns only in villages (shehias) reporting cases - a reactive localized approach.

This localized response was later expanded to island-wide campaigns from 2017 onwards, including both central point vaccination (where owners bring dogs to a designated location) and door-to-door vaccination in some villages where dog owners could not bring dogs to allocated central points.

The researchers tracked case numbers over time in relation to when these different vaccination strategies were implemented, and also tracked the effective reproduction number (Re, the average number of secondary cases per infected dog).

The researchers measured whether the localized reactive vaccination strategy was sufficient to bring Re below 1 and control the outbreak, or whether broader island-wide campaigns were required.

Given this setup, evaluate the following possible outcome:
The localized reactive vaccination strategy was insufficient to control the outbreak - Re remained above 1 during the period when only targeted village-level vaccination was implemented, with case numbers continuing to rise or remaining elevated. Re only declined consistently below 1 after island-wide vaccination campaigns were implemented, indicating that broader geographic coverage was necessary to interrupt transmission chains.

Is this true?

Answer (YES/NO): YES